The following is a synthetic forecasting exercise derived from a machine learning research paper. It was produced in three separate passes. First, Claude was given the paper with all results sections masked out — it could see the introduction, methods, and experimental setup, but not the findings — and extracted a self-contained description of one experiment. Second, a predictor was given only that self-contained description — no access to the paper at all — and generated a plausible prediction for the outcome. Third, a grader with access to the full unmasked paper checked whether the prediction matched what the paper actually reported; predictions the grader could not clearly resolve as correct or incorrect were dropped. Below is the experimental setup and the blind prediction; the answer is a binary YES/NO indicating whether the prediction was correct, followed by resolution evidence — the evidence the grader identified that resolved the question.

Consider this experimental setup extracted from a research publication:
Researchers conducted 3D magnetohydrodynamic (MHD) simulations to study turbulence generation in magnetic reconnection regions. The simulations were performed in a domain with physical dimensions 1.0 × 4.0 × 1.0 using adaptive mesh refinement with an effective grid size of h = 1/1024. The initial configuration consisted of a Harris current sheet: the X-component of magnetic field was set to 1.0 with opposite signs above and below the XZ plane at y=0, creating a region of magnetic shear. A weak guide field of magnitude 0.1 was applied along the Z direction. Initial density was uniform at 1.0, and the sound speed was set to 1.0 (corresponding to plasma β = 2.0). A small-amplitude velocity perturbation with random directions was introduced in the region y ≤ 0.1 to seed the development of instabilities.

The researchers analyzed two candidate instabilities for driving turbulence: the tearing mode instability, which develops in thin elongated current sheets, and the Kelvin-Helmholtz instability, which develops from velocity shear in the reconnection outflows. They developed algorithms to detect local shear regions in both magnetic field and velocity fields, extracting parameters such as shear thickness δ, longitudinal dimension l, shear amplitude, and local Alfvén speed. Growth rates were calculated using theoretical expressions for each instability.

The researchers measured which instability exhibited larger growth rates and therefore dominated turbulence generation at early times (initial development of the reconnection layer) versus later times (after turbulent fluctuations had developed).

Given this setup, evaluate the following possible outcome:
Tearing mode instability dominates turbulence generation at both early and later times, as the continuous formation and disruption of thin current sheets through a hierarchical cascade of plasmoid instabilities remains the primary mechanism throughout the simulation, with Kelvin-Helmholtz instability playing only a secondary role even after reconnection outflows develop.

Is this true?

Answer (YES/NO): NO